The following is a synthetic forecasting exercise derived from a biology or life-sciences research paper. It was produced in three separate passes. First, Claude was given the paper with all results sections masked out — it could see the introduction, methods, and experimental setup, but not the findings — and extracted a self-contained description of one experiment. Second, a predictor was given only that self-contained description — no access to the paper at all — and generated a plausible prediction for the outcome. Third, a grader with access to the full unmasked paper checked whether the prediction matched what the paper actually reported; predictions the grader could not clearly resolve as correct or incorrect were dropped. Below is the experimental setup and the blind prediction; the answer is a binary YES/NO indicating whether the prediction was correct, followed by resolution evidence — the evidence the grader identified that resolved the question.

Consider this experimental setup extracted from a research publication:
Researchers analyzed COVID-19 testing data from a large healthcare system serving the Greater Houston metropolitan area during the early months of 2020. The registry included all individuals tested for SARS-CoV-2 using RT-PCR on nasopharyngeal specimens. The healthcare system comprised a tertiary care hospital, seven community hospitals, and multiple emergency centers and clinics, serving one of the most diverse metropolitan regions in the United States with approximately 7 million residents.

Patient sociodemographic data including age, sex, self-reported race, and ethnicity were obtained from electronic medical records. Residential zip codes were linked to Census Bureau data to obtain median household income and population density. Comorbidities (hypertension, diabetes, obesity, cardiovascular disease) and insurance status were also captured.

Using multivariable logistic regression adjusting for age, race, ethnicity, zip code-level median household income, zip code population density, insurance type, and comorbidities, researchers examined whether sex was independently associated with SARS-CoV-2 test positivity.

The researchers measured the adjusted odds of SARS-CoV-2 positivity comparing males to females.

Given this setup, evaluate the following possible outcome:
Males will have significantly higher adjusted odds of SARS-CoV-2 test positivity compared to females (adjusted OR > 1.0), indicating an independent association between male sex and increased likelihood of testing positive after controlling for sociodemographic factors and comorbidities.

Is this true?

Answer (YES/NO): YES